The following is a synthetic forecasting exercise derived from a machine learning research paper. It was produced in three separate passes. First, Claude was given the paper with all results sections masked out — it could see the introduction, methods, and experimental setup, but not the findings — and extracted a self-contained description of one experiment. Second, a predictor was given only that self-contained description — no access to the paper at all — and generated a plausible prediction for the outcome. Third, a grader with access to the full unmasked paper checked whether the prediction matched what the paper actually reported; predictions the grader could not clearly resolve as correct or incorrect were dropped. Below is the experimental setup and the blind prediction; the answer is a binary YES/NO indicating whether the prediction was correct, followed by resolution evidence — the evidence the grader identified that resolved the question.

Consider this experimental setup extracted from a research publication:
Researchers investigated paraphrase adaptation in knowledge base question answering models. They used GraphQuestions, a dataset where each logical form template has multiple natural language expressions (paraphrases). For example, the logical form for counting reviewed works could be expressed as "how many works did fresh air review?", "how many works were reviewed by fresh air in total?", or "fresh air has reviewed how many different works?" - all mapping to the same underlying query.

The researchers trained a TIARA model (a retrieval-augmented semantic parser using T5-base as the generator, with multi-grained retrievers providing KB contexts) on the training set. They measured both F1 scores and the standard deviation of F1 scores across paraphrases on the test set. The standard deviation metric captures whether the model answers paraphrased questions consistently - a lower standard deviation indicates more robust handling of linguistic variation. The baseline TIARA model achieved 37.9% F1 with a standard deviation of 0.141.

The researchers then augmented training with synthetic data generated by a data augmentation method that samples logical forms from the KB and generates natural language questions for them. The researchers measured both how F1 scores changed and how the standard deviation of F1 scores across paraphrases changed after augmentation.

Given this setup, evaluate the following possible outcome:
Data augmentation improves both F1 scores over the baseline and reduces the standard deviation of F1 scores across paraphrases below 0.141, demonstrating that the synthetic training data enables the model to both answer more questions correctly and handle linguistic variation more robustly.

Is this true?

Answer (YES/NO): NO